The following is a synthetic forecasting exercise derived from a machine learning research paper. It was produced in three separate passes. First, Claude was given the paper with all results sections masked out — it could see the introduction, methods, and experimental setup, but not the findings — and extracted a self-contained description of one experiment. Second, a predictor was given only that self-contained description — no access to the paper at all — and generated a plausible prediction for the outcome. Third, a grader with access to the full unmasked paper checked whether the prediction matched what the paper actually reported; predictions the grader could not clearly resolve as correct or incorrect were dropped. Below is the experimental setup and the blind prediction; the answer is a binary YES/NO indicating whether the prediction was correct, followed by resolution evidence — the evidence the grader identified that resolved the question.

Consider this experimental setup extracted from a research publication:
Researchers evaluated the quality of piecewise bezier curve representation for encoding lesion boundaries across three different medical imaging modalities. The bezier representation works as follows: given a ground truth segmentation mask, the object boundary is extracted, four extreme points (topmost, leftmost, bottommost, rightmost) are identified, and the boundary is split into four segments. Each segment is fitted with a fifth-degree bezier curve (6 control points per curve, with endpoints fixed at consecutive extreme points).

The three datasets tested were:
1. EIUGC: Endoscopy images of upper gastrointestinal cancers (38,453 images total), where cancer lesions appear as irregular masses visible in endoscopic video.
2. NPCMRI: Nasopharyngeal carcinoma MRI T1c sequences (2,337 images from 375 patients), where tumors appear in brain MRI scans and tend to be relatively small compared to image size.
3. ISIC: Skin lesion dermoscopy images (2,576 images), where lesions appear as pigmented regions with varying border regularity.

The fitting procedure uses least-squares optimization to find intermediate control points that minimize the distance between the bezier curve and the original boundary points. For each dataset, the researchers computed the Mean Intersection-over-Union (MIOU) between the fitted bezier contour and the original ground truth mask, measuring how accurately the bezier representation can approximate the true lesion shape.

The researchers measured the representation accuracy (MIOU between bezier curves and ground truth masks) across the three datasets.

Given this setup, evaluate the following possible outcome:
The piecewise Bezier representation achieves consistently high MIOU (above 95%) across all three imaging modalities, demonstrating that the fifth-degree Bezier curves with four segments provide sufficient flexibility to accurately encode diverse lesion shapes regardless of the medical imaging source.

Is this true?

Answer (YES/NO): NO